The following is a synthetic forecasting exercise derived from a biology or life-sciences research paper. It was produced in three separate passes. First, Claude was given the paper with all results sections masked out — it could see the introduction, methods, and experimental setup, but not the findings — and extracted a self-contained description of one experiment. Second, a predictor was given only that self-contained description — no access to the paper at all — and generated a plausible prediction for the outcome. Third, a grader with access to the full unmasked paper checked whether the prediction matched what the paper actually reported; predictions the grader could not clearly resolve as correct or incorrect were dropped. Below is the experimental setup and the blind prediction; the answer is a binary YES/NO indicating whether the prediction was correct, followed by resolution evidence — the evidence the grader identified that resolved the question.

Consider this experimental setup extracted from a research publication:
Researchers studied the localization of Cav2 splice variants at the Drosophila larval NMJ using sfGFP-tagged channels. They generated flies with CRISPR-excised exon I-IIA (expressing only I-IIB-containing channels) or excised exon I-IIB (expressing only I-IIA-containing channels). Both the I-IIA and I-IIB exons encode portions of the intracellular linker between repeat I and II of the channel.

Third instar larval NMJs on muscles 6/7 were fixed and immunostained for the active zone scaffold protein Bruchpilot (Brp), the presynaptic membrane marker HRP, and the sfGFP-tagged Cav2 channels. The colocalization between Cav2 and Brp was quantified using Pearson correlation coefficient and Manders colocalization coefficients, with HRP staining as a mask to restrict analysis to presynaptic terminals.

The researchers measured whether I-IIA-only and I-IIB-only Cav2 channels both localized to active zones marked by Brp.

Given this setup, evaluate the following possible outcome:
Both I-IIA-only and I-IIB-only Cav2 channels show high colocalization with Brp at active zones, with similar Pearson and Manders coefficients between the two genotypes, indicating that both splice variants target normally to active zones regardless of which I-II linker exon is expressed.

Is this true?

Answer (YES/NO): YES